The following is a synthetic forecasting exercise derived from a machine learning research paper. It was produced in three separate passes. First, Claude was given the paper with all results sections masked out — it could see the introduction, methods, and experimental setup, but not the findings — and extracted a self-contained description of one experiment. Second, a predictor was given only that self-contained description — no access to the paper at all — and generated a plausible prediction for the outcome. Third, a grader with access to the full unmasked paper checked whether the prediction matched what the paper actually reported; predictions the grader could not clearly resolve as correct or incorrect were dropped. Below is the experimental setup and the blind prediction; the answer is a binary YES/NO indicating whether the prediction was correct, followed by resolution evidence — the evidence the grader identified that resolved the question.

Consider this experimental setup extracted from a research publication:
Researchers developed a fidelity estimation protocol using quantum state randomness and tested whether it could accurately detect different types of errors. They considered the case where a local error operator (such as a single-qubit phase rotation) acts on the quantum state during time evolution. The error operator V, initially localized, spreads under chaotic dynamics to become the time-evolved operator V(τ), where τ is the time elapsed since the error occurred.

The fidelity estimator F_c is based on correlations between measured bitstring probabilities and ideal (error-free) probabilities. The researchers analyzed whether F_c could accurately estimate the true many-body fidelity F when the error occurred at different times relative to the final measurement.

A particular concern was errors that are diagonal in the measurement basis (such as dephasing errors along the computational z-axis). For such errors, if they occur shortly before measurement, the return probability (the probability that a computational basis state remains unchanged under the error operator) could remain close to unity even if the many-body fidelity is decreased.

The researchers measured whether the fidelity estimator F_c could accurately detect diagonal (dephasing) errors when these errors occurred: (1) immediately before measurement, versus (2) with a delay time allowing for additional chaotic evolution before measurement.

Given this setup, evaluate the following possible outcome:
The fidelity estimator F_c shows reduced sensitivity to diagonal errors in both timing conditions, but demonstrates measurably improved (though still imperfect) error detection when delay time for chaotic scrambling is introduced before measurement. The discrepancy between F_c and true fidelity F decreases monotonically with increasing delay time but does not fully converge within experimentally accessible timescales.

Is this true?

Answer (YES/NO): NO